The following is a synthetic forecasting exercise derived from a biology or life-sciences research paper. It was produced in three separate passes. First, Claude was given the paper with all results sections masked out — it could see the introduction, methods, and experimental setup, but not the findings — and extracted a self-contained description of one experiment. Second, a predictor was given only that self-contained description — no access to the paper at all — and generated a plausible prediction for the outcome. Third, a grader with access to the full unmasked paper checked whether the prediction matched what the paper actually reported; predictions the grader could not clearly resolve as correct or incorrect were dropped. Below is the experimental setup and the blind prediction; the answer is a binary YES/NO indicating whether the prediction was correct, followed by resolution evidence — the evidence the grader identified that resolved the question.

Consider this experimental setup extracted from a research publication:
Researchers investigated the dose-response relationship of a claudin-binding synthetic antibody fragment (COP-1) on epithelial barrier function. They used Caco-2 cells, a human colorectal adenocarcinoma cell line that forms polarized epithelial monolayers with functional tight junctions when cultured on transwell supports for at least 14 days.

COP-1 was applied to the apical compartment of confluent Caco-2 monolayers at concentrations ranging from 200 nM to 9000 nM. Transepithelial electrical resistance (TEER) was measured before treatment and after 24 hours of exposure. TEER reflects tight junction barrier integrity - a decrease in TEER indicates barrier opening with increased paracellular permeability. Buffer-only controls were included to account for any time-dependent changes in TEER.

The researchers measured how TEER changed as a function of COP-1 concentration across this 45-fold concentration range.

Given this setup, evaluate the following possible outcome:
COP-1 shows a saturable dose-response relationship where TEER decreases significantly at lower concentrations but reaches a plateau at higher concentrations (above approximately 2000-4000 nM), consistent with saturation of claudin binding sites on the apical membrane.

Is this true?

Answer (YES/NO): NO